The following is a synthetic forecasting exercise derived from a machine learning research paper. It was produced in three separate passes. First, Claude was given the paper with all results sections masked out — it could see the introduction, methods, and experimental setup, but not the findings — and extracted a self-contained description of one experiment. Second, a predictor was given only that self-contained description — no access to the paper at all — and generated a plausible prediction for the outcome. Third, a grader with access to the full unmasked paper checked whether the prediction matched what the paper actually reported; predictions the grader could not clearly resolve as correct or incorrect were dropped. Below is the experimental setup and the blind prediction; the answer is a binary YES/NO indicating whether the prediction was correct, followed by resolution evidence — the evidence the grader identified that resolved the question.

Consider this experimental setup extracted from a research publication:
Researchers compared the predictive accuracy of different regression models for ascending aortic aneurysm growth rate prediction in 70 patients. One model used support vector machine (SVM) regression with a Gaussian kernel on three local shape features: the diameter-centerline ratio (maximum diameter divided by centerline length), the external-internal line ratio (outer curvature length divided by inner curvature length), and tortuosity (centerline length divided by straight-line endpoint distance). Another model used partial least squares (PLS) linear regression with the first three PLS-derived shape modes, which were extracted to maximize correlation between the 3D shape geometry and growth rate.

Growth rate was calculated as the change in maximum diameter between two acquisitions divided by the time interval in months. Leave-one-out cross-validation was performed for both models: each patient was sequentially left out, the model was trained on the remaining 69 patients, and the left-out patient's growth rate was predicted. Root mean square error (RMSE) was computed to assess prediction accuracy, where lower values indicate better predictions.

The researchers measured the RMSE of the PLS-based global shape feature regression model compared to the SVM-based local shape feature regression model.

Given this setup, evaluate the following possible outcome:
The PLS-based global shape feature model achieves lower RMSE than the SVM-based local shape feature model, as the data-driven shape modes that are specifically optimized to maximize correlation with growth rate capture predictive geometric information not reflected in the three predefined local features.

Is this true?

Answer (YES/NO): YES